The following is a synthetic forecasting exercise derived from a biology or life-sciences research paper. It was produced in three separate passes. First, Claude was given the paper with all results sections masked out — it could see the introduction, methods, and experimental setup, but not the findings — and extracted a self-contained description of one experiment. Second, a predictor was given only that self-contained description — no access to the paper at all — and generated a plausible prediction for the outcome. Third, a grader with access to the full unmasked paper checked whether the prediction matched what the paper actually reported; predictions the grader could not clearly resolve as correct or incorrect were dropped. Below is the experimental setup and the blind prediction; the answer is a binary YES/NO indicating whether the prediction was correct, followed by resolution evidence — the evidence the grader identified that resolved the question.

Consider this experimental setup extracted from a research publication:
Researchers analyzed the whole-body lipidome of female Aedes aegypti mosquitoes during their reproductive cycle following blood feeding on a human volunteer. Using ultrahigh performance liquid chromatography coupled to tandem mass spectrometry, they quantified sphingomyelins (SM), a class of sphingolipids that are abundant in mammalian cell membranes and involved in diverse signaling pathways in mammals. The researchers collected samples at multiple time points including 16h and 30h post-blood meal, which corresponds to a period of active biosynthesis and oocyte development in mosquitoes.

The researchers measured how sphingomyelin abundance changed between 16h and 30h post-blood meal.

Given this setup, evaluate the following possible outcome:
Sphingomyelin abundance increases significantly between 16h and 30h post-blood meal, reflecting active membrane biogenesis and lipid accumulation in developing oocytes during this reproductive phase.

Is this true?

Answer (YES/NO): NO